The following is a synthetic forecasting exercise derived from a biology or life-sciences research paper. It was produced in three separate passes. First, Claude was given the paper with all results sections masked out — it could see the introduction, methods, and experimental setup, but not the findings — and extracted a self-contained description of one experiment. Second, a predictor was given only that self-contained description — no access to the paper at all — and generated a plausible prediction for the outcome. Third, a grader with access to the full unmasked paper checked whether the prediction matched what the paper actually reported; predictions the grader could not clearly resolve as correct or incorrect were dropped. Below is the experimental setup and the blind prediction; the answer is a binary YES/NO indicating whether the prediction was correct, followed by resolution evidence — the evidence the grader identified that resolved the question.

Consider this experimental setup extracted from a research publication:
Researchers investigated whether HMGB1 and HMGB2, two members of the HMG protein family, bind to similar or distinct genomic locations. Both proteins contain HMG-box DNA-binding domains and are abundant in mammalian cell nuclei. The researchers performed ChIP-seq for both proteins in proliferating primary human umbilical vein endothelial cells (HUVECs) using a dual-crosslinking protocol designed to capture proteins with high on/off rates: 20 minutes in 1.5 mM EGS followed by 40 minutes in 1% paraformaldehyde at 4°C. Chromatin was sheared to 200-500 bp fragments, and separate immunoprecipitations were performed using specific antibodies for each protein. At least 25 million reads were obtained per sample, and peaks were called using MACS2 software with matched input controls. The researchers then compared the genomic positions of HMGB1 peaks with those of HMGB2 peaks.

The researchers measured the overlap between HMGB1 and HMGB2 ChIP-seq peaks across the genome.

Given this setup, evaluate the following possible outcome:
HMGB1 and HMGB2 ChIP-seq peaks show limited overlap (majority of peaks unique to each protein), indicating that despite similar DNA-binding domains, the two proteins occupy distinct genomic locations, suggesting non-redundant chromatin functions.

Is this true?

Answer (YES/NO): YES